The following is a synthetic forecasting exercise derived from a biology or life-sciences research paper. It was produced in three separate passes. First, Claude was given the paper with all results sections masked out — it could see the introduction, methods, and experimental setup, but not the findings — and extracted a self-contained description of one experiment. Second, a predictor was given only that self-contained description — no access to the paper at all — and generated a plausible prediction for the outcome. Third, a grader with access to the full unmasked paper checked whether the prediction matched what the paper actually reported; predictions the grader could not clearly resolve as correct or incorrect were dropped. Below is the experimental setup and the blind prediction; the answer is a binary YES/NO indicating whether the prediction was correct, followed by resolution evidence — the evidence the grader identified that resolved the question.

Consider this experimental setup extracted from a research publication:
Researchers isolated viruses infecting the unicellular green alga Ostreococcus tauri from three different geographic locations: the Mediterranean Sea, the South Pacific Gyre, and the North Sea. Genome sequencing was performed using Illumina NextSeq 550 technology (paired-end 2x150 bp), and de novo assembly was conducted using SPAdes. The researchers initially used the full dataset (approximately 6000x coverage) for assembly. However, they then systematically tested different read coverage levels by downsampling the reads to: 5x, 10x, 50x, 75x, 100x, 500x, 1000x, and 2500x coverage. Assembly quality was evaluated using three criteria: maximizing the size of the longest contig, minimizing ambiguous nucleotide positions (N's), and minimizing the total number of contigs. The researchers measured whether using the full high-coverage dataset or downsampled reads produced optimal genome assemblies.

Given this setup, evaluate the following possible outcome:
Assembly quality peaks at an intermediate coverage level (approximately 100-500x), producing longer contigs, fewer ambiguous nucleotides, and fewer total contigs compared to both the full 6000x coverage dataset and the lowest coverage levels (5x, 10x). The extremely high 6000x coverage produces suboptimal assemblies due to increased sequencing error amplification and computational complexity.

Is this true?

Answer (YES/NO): YES